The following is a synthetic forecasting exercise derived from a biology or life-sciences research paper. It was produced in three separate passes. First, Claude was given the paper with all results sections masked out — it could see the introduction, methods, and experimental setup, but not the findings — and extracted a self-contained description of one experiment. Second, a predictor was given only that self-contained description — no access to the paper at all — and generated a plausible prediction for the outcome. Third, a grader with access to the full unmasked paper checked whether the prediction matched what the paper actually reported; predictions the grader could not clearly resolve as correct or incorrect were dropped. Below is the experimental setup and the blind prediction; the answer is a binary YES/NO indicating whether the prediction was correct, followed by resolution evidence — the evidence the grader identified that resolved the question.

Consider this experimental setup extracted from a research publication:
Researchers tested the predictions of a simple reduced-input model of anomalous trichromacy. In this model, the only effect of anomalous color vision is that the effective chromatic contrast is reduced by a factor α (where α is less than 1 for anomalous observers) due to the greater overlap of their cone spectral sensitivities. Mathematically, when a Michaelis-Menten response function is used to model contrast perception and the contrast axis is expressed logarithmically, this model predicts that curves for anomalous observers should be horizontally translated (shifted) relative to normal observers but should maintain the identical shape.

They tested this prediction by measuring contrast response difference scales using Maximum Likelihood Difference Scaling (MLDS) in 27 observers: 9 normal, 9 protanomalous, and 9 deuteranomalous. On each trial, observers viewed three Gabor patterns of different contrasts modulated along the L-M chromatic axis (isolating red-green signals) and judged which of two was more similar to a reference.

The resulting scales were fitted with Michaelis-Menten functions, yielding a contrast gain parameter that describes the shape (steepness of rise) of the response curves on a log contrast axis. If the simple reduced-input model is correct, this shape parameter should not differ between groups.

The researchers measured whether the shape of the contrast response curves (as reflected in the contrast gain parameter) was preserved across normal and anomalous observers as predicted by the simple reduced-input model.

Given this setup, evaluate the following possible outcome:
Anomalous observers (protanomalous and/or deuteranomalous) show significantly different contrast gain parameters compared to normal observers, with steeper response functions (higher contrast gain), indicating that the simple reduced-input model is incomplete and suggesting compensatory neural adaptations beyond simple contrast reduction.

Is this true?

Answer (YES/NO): YES